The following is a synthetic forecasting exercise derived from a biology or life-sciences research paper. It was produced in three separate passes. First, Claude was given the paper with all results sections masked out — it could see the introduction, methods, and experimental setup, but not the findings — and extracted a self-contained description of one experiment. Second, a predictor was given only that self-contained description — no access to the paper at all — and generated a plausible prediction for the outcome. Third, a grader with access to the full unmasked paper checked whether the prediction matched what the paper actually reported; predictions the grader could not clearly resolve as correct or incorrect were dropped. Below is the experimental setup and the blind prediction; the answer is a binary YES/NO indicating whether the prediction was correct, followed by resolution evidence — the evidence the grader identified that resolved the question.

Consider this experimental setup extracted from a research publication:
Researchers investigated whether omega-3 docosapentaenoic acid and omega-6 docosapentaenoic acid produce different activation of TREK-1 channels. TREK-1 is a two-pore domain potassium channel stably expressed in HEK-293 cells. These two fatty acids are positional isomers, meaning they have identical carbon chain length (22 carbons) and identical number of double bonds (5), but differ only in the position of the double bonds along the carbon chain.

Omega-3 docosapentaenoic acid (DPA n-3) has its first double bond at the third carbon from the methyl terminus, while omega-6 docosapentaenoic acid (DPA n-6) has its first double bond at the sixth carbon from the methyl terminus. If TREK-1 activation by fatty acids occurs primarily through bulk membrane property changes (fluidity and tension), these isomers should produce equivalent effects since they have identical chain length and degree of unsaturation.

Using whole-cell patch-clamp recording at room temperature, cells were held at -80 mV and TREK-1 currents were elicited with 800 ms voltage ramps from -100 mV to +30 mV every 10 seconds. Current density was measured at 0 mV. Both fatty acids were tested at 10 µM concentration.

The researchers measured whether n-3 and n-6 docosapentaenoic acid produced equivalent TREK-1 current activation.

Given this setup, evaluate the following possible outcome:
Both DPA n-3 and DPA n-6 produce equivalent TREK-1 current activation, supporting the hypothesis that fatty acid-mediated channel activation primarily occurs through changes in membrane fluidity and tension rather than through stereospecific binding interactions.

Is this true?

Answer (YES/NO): NO